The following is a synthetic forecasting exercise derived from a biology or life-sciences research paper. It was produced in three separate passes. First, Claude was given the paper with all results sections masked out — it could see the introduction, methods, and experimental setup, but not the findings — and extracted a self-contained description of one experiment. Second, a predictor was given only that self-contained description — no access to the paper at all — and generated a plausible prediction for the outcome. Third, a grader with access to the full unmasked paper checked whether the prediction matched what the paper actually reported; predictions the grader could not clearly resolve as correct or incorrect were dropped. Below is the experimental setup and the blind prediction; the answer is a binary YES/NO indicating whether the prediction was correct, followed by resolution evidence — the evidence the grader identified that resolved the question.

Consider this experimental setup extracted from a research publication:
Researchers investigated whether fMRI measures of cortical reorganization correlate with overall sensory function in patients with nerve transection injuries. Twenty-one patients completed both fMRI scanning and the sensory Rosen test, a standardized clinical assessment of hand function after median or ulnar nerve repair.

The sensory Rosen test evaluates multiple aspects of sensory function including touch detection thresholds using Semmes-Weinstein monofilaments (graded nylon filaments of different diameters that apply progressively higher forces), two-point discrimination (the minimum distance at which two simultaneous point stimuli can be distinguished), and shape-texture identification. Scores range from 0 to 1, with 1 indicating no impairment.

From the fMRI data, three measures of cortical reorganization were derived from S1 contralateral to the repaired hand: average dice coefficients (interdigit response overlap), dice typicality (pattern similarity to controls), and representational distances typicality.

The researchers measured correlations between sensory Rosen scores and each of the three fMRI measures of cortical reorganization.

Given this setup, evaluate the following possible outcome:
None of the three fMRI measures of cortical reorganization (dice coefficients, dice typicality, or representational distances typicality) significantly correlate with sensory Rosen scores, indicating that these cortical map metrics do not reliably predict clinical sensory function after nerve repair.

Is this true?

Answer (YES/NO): YES